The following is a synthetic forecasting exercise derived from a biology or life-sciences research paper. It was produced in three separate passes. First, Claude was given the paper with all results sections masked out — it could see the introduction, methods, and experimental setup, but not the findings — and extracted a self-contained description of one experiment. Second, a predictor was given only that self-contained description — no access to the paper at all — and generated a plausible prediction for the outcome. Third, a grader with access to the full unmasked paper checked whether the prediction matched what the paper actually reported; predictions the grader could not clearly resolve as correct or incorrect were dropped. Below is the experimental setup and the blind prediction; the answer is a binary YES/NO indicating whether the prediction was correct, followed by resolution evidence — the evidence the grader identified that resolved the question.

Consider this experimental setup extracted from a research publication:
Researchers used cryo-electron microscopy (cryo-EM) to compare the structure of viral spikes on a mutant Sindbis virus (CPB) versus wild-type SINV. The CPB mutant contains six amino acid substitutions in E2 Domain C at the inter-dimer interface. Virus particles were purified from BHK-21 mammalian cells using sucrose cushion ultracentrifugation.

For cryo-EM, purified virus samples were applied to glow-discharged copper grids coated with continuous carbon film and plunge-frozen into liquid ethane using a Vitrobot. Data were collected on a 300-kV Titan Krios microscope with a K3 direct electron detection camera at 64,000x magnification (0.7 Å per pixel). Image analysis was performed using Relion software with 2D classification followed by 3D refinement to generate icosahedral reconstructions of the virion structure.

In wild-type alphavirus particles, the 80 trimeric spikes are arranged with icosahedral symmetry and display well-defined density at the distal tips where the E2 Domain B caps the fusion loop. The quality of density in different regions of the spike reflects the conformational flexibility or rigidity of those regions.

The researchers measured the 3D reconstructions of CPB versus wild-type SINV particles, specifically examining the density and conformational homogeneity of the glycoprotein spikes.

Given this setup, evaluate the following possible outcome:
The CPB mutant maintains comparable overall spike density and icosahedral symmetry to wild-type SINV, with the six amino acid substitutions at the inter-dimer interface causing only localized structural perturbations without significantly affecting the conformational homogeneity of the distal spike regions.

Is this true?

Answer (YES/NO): NO